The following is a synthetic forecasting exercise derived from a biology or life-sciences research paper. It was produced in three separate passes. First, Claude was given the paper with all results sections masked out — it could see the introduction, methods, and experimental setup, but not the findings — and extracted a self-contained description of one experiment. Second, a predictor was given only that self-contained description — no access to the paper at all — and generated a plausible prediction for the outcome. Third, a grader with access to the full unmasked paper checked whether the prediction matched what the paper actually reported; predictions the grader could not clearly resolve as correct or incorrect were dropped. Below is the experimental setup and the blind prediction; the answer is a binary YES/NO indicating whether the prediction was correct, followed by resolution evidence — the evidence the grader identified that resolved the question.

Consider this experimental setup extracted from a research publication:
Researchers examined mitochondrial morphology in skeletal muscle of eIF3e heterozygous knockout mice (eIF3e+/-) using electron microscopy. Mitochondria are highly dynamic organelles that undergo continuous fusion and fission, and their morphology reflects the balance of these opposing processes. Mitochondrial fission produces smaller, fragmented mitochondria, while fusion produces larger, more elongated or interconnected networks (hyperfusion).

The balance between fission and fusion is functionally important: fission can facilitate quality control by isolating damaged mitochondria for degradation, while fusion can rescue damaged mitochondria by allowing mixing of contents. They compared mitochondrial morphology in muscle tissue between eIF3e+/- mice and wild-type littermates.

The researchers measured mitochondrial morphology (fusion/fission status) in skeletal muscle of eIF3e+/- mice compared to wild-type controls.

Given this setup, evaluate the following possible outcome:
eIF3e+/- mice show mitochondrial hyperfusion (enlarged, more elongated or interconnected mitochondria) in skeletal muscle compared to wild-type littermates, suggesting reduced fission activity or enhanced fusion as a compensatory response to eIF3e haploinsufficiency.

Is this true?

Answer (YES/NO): YES